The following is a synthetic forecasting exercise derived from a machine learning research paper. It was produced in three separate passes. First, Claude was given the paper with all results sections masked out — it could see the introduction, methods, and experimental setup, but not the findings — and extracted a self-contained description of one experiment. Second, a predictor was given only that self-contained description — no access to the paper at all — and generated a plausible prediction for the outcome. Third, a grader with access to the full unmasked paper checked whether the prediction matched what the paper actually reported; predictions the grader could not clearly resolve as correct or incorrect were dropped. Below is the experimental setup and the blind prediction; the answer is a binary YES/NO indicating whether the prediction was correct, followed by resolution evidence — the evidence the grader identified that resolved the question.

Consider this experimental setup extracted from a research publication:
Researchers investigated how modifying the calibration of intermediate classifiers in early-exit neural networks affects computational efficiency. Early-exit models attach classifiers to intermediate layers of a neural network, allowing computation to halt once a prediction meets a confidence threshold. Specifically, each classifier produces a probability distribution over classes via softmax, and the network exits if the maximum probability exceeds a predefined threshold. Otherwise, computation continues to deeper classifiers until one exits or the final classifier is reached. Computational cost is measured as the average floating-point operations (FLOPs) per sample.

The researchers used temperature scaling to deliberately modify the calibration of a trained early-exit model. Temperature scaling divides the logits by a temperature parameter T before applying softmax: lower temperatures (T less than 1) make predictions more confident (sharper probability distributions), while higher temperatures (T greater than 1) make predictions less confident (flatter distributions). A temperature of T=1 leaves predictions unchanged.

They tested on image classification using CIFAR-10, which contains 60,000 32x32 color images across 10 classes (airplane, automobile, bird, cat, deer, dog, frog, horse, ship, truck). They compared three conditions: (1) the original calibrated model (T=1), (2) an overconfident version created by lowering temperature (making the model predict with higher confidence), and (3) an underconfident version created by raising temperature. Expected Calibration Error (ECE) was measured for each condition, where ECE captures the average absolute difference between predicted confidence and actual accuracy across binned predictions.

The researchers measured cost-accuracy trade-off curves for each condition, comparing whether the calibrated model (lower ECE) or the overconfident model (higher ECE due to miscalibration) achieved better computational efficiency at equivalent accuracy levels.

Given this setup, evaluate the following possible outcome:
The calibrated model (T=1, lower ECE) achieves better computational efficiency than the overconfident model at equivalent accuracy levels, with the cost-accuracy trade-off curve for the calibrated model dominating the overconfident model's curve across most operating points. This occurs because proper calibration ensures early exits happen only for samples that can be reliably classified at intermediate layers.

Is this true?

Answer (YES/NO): NO